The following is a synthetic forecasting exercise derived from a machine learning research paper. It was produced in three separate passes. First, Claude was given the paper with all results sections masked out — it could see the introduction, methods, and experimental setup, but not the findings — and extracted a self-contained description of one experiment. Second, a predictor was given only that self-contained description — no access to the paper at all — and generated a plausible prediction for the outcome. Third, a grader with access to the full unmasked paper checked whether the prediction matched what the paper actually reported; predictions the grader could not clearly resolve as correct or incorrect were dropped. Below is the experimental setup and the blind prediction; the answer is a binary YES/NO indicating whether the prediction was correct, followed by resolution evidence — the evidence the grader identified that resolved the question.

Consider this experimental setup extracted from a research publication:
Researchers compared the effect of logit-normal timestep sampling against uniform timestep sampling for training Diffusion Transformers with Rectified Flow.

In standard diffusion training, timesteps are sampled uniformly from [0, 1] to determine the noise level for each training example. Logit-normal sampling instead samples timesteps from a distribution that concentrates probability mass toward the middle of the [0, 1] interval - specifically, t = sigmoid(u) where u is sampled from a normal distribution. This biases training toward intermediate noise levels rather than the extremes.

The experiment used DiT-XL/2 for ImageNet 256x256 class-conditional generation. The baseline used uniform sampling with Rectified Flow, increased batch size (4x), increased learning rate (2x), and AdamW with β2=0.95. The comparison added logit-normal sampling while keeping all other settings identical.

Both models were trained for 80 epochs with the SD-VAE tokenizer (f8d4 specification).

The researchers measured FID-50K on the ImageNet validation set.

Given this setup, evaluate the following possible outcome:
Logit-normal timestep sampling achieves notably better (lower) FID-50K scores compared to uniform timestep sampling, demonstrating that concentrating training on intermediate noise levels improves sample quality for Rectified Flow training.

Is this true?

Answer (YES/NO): YES